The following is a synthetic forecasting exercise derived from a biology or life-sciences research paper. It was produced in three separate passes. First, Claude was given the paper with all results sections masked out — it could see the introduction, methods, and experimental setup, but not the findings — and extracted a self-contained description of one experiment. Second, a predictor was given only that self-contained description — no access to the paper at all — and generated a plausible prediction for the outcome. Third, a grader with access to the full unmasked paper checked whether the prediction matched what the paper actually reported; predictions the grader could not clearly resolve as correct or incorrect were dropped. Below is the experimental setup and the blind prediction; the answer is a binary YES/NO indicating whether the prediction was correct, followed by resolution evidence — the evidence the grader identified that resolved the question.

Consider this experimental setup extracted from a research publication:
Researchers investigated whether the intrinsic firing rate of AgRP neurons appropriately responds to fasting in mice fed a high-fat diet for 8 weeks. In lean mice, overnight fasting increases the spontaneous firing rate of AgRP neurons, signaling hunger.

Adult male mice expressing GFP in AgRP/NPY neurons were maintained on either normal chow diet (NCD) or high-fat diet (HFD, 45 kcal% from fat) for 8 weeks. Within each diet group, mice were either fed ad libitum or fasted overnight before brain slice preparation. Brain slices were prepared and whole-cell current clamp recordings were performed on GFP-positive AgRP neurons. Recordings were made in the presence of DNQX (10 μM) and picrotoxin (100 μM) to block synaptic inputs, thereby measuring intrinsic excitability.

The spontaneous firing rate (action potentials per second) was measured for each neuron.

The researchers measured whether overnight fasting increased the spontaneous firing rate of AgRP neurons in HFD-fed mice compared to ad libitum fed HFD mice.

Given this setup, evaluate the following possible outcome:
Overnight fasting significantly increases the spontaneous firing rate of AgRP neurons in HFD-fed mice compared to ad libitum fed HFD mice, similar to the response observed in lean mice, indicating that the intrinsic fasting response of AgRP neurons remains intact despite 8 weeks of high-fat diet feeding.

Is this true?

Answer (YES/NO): NO